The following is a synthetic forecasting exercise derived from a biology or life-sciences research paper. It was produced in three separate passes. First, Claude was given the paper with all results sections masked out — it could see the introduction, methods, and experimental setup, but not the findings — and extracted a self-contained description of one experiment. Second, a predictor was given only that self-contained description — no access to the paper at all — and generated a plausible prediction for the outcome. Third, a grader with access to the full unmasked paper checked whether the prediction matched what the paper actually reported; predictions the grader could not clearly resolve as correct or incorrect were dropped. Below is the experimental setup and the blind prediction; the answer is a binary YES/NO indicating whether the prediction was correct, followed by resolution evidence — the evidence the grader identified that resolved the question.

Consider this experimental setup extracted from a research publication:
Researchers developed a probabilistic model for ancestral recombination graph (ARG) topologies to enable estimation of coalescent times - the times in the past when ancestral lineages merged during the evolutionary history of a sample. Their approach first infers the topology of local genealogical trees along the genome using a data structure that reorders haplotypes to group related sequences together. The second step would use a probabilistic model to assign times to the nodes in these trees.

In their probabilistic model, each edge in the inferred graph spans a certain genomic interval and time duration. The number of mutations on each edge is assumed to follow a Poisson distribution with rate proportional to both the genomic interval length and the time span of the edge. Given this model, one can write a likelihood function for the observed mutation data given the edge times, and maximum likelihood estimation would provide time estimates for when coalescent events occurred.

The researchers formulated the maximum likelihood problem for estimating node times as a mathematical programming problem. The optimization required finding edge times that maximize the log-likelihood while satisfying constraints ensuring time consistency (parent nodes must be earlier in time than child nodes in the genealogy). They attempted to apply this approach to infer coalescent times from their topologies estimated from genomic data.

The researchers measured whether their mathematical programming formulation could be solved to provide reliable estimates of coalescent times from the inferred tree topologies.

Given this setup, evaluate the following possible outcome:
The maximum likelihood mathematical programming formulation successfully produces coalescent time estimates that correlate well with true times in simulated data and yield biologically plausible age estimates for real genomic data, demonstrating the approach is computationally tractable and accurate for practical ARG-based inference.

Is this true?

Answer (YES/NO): NO